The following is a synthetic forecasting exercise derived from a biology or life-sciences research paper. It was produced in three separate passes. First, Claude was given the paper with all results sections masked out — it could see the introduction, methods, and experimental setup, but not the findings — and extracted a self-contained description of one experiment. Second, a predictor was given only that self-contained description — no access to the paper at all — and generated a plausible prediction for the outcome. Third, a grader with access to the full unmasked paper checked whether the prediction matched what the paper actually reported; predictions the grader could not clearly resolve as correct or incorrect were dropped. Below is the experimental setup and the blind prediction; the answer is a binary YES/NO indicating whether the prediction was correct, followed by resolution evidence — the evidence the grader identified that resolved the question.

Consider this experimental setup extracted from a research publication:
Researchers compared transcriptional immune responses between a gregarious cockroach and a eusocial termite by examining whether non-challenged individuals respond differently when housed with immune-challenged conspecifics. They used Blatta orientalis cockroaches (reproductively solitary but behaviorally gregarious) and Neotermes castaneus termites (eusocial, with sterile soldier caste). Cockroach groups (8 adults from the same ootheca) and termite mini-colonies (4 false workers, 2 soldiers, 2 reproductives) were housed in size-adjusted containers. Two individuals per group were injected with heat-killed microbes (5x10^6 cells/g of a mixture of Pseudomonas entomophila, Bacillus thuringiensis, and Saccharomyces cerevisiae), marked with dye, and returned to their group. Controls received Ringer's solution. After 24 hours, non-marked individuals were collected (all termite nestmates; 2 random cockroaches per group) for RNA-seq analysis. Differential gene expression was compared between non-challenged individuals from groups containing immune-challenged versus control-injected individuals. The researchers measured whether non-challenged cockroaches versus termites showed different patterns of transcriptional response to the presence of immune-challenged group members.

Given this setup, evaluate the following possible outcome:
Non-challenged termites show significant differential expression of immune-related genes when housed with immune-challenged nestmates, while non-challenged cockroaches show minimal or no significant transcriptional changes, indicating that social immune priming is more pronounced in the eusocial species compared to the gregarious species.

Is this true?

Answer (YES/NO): NO